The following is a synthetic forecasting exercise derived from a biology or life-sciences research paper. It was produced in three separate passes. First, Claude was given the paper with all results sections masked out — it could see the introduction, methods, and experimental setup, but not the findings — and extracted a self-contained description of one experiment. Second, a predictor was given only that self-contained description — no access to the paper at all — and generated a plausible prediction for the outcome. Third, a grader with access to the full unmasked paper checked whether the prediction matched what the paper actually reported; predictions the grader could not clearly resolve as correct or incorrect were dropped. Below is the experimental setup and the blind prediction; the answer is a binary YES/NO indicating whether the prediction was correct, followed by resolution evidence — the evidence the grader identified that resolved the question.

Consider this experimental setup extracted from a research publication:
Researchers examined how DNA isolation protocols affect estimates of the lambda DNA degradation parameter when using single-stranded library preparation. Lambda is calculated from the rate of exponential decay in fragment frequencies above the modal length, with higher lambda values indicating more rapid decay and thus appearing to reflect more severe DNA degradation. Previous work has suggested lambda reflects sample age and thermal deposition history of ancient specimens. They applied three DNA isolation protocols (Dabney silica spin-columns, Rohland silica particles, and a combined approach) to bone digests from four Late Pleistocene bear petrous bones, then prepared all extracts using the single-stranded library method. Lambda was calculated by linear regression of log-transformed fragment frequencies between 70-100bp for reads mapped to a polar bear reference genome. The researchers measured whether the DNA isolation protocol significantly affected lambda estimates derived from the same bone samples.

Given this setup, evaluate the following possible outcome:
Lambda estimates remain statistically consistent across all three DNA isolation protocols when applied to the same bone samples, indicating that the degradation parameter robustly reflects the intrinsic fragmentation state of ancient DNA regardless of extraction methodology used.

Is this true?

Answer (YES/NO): NO